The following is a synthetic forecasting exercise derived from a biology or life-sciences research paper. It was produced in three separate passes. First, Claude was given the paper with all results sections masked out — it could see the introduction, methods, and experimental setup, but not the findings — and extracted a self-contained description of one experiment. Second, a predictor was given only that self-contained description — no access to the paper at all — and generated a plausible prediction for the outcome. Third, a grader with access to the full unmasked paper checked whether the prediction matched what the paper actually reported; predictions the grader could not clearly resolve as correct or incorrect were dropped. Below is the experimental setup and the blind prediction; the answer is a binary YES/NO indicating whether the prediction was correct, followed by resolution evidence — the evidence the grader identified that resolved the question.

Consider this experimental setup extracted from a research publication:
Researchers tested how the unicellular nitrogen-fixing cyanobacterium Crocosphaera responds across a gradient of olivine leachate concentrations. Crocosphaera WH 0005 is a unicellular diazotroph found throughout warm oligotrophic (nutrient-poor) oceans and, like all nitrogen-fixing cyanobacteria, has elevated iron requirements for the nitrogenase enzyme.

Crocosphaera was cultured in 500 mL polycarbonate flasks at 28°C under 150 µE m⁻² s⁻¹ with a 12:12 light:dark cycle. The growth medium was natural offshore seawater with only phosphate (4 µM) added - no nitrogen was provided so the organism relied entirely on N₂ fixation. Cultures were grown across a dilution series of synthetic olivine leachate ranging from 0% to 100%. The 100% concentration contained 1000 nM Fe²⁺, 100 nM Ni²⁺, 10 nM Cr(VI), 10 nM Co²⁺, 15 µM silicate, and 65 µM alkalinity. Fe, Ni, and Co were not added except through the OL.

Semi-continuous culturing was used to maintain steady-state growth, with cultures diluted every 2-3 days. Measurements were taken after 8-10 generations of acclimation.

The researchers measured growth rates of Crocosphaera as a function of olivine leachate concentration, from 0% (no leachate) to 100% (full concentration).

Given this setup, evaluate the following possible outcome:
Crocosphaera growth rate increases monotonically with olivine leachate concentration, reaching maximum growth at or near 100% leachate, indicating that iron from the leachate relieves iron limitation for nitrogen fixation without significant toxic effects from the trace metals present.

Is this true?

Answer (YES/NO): NO